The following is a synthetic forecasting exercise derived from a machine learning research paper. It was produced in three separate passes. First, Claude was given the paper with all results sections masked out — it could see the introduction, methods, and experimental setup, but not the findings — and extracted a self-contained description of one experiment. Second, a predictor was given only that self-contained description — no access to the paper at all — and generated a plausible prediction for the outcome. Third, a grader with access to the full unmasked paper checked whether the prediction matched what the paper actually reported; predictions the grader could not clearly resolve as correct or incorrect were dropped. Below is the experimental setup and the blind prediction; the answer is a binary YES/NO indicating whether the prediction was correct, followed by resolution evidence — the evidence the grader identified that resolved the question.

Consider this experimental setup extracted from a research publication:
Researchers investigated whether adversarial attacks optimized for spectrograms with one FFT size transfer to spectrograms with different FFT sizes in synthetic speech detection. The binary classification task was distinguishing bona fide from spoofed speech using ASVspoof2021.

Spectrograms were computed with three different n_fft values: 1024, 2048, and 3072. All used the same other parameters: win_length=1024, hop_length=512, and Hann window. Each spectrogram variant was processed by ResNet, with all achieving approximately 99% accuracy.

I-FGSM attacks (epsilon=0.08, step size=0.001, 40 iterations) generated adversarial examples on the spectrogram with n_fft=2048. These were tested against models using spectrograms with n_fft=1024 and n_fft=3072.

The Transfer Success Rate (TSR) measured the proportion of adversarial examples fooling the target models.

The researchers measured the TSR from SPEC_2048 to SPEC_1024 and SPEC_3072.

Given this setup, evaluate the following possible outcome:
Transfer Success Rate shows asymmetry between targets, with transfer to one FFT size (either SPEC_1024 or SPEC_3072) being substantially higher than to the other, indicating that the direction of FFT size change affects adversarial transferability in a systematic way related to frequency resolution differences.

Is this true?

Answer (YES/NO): NO